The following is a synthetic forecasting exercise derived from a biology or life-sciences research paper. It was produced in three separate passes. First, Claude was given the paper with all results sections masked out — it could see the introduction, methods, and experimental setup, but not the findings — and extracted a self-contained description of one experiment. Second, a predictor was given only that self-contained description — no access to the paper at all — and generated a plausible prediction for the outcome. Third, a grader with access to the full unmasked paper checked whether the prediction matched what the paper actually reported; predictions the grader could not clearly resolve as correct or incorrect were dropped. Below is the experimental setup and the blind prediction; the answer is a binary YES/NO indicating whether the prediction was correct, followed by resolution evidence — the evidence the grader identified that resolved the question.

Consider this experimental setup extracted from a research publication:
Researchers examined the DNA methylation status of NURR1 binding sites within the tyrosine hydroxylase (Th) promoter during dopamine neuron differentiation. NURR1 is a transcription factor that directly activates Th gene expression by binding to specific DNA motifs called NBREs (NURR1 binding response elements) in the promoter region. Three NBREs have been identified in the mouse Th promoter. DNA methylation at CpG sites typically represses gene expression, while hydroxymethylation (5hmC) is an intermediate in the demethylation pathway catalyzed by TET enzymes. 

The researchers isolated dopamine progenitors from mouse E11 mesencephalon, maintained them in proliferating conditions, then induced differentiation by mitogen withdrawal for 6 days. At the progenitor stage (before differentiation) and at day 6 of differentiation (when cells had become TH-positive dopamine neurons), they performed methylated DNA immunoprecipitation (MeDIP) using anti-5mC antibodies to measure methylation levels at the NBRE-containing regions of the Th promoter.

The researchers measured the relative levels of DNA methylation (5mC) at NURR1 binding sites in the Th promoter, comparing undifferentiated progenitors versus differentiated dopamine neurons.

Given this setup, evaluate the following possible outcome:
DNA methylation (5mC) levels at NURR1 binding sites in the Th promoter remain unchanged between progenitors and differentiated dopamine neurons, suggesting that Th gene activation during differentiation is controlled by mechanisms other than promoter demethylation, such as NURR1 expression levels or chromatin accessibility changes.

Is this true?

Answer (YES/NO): NO